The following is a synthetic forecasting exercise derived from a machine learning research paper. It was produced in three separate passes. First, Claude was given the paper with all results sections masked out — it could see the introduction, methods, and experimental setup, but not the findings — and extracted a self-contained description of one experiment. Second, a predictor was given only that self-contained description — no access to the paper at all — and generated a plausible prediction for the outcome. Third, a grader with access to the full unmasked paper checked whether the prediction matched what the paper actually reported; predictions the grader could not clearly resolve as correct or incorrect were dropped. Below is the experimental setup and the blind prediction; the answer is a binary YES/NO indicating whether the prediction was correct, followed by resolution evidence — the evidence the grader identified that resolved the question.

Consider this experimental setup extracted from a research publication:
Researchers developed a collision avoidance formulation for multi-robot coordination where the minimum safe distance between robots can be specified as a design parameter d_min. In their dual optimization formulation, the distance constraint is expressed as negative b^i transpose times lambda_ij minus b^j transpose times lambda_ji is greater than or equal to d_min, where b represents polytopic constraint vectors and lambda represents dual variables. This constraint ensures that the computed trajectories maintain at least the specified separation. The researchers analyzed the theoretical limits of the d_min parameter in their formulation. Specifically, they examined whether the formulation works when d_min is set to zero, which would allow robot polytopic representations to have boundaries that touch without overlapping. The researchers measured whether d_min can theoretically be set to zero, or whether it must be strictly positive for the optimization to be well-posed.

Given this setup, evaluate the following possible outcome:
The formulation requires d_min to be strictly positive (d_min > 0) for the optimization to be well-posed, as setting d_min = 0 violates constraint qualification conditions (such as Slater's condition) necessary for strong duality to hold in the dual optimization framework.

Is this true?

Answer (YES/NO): NO